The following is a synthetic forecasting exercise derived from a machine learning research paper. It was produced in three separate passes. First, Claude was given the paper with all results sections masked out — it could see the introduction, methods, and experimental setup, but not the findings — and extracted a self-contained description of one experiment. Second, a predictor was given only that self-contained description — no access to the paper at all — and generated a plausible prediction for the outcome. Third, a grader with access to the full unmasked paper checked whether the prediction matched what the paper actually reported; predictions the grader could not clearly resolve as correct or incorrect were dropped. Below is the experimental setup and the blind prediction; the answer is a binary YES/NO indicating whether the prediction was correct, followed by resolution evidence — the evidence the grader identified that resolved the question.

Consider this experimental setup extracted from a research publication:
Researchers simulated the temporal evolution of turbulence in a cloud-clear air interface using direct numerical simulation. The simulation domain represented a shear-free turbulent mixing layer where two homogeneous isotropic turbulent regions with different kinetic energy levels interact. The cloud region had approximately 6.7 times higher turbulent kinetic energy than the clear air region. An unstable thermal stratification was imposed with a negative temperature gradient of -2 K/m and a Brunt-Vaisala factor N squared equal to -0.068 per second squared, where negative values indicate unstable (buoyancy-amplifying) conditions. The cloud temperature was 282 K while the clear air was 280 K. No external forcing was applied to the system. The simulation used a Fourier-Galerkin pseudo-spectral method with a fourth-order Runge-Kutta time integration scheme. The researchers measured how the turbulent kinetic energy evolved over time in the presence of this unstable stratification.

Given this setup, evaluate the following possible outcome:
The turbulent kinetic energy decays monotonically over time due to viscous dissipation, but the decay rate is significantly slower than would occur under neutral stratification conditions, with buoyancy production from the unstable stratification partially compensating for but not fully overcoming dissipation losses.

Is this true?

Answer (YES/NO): NO